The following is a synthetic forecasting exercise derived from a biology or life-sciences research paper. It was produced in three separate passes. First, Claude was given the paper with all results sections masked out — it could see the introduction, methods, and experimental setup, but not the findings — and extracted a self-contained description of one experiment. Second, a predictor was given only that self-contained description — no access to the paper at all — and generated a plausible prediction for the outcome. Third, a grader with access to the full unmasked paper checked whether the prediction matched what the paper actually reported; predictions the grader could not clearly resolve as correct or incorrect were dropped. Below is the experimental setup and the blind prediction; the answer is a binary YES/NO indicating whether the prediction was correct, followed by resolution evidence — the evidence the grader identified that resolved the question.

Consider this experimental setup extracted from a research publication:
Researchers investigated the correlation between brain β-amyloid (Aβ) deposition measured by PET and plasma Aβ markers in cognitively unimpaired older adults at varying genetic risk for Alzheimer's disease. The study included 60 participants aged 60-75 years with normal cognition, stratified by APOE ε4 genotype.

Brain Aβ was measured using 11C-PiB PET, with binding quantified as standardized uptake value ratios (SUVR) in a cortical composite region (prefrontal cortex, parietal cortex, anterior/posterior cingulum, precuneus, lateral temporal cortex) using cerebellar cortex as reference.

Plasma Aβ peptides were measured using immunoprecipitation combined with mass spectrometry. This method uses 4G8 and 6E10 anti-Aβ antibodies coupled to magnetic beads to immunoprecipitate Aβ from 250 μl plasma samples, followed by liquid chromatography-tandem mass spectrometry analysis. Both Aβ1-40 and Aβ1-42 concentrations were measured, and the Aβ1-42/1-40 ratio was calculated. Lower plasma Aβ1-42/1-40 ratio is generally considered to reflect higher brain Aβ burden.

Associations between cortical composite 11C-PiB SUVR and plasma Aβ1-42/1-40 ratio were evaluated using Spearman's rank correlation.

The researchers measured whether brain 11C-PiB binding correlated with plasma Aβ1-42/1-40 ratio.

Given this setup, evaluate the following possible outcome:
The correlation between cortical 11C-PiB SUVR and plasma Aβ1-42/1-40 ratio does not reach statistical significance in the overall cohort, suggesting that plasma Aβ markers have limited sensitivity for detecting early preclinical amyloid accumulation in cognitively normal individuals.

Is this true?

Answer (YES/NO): YES